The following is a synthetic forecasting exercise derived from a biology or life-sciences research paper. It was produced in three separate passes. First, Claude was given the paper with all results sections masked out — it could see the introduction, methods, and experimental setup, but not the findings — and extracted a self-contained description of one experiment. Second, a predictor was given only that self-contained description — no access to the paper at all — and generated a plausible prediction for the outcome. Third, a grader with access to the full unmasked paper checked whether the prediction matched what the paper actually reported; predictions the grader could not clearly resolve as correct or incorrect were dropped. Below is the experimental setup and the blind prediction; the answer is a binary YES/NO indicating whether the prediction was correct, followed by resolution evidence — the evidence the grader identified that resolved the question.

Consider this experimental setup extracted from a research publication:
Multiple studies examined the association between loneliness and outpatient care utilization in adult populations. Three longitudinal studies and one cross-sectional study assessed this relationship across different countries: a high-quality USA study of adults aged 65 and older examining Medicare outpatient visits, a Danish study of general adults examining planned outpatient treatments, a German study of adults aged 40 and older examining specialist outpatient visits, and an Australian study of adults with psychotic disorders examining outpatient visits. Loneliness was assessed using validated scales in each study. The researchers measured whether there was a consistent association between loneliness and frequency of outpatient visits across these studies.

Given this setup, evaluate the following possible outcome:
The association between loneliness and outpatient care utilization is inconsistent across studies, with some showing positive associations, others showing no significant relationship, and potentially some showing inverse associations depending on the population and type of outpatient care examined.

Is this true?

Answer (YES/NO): NO